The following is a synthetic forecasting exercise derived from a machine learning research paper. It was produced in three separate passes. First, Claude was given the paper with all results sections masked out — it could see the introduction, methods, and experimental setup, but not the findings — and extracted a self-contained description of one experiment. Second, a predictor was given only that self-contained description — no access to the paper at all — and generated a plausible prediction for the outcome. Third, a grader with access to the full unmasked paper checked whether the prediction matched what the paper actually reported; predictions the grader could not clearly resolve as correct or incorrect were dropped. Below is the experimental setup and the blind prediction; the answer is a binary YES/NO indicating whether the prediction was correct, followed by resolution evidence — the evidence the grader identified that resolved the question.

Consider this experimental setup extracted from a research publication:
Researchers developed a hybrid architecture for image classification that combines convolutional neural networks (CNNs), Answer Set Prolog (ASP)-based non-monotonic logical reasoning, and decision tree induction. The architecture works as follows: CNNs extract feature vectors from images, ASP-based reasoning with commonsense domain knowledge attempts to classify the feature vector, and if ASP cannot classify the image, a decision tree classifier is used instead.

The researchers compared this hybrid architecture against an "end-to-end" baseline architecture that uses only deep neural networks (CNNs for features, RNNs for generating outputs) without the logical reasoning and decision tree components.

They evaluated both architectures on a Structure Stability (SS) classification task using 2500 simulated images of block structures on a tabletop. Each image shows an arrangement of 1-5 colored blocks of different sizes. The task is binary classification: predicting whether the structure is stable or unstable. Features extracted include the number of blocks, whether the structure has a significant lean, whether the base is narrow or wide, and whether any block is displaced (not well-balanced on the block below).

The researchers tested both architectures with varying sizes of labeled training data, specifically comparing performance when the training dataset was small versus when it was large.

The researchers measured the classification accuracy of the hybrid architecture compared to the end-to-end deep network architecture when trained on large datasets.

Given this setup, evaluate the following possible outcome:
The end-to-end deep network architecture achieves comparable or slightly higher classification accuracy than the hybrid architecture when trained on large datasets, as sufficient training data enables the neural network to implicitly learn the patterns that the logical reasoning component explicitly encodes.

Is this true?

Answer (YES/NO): YES